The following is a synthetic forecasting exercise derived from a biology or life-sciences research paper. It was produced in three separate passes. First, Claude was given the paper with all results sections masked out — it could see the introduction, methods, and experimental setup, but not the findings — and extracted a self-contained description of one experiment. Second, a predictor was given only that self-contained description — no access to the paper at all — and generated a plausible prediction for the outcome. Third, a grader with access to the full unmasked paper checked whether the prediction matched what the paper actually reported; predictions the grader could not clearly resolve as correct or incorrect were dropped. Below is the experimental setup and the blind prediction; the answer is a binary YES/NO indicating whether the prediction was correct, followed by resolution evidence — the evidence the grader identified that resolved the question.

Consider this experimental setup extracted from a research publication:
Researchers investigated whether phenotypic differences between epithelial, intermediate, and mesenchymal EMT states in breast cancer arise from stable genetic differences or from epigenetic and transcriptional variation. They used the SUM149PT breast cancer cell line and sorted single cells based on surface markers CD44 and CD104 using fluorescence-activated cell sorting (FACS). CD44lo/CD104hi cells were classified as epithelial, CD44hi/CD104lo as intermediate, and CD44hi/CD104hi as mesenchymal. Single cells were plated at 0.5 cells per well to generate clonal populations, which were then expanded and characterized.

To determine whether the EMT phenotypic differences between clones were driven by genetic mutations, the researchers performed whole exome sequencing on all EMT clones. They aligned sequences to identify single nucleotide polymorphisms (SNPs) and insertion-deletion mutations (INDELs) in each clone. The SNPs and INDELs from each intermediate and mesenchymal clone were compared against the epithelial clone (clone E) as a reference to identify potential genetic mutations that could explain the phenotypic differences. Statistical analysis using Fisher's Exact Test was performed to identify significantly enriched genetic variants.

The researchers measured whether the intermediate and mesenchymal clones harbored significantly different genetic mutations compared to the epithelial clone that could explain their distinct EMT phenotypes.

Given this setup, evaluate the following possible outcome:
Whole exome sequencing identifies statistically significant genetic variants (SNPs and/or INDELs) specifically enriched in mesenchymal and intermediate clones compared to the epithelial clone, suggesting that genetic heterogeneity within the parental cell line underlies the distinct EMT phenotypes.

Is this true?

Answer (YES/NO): NO